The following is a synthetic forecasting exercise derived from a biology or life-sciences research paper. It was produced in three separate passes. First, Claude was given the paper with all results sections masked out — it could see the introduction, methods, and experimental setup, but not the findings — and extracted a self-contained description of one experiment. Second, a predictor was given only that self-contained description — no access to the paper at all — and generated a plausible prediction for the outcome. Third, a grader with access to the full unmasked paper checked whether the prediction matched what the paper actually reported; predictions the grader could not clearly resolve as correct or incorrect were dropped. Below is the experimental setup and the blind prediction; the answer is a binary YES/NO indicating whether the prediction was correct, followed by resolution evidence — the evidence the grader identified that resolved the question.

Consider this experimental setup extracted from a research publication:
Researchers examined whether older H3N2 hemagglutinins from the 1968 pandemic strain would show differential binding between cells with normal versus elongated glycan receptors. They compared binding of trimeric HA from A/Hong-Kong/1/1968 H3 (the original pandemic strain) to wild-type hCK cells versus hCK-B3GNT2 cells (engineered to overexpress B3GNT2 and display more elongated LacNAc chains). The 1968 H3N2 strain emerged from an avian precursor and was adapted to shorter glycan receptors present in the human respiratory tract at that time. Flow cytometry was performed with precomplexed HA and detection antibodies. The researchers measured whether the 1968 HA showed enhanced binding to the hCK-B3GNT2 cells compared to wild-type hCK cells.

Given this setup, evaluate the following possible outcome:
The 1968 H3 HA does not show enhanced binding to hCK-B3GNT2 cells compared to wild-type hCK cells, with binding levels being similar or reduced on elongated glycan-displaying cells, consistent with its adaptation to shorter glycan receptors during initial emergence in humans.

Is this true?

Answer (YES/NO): YES